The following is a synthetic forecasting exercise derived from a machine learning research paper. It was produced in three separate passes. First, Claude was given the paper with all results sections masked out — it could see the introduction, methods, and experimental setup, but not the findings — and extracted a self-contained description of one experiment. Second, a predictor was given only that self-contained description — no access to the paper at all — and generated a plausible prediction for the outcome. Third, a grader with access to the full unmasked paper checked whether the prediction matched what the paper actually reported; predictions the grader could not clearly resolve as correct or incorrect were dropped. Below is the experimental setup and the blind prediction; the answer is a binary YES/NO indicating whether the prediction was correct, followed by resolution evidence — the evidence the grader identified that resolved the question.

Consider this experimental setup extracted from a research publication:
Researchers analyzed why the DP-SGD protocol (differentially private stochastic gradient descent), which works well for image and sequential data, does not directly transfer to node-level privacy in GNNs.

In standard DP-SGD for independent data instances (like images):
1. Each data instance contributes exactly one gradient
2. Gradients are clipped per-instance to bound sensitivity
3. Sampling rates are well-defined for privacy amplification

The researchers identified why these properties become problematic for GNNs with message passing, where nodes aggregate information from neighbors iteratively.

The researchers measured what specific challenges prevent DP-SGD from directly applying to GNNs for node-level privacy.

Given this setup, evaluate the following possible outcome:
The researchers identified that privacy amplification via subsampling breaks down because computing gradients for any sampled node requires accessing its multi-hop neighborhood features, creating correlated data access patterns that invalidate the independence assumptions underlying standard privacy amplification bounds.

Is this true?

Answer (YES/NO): NO